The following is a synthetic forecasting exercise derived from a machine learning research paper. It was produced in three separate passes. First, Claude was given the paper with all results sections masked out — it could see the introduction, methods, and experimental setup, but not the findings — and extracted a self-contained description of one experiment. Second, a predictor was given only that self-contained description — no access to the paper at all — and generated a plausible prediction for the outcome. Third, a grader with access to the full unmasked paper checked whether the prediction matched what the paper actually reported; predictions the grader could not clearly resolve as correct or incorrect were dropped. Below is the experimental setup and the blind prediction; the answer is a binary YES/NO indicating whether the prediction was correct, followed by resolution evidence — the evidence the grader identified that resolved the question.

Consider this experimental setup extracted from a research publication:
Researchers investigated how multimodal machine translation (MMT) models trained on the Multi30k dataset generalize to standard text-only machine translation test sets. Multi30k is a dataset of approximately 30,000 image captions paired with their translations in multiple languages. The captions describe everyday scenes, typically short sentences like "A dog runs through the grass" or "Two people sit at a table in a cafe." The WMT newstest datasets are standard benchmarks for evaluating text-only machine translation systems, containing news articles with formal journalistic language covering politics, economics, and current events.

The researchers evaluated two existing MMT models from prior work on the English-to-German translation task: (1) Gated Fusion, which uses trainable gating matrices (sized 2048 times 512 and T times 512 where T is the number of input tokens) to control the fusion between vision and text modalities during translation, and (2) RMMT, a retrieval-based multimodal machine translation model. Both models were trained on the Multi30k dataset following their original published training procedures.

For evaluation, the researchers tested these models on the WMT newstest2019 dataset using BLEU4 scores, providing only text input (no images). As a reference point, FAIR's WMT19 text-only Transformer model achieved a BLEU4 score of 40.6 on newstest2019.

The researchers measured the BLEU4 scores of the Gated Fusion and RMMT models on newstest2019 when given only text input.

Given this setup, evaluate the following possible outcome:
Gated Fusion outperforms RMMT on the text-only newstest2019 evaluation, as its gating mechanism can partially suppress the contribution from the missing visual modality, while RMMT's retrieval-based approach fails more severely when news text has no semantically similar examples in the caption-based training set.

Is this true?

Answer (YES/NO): NO